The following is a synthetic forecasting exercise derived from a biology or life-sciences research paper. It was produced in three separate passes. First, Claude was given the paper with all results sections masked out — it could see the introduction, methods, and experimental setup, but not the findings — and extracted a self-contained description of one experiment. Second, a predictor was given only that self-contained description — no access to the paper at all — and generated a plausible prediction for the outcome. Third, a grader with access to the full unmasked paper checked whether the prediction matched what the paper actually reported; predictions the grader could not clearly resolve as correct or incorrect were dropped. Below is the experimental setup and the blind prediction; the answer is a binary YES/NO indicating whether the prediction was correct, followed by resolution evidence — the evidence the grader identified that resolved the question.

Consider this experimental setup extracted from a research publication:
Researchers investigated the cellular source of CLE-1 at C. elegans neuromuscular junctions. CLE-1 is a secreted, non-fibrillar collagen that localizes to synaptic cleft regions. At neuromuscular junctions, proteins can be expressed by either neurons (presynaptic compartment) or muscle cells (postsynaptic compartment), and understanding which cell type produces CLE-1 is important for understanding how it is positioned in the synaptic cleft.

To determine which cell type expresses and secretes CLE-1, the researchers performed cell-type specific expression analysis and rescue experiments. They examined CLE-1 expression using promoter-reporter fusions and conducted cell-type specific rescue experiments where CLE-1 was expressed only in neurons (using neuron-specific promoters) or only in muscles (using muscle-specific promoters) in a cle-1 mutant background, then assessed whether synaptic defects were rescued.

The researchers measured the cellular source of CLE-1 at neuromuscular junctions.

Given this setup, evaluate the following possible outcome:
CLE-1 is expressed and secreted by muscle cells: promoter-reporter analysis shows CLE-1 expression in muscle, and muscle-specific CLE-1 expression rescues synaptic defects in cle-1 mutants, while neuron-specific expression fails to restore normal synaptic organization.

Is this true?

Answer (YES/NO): NO